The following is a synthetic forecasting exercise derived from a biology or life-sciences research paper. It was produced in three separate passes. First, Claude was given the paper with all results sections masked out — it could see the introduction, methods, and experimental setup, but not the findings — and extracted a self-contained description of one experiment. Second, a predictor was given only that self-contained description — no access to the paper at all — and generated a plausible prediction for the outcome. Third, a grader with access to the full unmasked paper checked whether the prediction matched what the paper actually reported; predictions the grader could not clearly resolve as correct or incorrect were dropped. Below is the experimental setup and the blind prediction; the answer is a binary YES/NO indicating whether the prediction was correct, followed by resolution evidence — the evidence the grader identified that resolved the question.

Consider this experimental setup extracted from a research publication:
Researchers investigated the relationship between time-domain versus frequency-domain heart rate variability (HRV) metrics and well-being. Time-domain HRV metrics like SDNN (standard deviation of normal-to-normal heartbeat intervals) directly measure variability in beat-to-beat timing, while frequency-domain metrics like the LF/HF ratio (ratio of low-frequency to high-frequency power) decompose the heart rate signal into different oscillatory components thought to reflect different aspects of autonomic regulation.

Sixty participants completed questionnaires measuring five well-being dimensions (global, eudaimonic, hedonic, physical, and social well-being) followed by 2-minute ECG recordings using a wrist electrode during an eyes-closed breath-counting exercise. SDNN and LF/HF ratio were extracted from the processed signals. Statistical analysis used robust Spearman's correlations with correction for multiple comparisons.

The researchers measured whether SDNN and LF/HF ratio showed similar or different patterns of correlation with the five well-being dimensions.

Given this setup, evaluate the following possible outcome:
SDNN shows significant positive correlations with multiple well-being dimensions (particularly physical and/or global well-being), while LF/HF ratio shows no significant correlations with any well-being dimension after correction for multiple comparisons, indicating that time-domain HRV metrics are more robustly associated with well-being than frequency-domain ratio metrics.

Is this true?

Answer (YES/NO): NO